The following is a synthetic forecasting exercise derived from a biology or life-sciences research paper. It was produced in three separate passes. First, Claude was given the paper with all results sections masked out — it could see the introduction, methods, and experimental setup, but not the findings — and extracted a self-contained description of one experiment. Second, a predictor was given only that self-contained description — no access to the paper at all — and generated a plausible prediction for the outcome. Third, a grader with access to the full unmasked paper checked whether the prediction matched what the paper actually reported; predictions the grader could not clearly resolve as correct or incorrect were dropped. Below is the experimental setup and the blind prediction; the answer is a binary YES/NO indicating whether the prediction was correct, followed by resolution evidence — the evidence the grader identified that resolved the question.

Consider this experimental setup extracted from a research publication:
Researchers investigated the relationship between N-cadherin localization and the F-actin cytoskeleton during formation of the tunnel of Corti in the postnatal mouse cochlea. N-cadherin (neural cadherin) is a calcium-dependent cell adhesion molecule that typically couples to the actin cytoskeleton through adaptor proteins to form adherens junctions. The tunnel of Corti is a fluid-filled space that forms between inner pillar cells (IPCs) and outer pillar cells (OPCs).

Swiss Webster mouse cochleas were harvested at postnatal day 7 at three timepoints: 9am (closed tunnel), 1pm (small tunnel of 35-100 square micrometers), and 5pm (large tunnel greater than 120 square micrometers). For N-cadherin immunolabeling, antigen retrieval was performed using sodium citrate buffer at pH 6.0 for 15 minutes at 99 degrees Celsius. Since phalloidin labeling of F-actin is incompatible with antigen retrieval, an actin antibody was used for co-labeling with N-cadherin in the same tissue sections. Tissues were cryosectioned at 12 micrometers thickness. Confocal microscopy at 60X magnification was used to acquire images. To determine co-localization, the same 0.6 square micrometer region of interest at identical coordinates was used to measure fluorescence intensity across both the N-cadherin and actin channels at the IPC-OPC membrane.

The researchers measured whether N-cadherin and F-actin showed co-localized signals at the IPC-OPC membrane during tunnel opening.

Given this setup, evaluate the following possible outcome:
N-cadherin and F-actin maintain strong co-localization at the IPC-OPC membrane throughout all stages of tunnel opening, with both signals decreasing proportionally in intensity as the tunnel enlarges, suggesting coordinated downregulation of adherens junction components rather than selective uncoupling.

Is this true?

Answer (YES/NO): NO